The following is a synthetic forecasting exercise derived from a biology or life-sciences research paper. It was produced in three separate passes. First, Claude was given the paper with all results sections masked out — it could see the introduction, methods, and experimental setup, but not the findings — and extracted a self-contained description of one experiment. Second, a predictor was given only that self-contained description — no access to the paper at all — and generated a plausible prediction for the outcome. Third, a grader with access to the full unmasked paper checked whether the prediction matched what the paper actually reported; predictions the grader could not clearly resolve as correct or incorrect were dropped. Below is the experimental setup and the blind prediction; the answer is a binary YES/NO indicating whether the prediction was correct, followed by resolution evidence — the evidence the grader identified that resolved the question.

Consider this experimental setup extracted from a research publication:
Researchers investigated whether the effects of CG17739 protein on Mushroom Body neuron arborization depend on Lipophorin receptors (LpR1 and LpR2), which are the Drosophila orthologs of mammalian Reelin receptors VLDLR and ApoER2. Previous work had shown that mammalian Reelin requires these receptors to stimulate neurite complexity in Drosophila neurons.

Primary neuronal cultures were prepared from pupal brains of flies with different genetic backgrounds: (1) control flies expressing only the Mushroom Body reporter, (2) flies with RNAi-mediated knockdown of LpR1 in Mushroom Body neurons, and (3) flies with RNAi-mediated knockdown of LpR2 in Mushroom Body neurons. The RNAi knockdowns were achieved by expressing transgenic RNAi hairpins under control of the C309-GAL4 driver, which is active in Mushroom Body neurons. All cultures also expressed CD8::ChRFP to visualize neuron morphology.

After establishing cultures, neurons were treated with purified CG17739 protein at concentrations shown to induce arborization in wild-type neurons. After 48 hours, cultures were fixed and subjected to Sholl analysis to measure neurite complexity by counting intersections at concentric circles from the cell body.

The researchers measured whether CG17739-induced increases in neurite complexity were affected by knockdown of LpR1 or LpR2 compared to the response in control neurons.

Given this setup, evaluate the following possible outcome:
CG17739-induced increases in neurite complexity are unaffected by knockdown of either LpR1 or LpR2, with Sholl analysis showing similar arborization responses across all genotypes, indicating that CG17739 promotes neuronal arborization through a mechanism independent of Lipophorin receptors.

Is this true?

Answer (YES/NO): NO